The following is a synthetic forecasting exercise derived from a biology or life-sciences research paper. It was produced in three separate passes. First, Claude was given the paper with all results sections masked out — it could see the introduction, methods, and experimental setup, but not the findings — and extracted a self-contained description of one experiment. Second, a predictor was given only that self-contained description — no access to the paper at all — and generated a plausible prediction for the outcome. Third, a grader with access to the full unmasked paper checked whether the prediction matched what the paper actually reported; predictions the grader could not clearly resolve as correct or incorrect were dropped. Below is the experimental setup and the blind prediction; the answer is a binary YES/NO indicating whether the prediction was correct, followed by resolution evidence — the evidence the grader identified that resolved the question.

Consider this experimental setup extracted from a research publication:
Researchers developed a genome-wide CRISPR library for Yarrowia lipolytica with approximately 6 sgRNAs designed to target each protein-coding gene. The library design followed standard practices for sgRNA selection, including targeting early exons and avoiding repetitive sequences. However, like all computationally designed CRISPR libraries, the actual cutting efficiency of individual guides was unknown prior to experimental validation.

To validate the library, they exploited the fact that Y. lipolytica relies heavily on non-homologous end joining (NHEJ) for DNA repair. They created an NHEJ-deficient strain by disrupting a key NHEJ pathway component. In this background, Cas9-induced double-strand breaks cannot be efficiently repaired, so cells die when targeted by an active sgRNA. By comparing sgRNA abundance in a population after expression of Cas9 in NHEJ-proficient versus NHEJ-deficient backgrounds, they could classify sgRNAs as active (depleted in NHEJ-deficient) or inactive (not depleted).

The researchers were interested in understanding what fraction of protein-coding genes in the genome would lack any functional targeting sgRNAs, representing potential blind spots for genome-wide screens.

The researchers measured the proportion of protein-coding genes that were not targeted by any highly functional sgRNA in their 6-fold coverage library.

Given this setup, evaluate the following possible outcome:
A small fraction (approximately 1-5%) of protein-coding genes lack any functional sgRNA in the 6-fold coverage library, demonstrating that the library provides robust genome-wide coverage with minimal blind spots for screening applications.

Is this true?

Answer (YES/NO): NO